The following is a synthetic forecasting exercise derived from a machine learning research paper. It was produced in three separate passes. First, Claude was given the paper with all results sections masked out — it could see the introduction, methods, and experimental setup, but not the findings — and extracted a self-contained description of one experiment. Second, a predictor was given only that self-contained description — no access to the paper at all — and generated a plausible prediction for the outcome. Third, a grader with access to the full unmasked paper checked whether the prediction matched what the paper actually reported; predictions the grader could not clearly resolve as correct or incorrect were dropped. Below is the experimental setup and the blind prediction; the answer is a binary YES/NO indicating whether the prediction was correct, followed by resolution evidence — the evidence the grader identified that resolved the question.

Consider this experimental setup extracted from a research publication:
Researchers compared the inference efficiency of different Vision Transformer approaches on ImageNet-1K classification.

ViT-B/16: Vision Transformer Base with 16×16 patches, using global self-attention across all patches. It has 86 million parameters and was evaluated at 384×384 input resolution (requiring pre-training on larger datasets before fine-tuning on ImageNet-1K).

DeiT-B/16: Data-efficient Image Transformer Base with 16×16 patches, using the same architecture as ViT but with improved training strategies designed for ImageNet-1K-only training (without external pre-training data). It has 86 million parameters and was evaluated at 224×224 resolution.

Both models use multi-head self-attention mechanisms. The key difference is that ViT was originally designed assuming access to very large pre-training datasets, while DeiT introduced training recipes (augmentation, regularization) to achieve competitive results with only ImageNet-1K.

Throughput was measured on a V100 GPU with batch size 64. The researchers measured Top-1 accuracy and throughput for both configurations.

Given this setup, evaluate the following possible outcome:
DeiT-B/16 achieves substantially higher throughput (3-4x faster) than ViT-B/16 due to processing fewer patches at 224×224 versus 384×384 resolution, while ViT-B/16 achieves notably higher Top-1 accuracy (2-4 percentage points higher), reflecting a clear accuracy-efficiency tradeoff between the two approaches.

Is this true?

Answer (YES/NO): NO